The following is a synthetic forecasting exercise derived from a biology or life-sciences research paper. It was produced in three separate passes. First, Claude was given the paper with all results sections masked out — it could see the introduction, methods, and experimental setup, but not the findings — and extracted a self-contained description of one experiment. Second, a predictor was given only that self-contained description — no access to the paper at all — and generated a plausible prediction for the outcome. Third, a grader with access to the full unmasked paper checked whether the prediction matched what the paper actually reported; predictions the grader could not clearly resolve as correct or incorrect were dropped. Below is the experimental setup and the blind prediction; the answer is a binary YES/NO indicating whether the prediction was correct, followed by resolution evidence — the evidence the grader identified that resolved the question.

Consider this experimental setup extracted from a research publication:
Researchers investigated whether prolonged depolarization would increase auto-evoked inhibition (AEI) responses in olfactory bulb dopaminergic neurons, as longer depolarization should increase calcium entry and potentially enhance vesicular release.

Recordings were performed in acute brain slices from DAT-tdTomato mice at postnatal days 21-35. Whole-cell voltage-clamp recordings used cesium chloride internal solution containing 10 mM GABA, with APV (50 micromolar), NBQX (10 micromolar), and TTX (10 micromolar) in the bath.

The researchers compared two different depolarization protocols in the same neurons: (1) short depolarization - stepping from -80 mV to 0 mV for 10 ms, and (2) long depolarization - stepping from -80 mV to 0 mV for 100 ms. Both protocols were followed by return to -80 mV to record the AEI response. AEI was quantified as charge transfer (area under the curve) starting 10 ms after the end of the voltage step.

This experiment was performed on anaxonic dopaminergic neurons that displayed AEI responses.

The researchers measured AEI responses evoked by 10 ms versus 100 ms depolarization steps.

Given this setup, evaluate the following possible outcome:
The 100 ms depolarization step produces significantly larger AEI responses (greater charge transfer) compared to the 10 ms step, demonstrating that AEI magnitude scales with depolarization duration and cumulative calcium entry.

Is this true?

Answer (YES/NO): NO